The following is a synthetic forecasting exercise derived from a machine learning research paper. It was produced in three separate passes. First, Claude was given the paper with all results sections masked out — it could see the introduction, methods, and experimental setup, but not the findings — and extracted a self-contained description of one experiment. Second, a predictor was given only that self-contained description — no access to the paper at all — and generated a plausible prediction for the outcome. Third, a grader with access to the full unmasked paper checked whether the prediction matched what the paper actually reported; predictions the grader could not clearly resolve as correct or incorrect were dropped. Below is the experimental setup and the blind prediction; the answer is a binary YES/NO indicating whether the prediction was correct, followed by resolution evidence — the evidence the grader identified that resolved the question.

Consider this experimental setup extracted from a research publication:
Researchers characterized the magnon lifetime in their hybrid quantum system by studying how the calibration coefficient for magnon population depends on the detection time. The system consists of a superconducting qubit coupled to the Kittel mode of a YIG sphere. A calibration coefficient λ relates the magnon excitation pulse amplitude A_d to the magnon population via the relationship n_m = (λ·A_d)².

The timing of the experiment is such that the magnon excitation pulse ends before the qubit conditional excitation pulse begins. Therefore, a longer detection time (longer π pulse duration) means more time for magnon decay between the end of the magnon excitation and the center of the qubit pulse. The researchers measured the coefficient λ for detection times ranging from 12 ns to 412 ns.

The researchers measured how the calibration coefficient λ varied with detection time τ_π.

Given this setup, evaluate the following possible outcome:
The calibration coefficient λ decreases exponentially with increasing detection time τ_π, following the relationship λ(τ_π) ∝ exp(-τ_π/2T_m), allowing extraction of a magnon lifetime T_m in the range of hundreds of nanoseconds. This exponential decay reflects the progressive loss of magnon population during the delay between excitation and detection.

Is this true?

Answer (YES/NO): NO